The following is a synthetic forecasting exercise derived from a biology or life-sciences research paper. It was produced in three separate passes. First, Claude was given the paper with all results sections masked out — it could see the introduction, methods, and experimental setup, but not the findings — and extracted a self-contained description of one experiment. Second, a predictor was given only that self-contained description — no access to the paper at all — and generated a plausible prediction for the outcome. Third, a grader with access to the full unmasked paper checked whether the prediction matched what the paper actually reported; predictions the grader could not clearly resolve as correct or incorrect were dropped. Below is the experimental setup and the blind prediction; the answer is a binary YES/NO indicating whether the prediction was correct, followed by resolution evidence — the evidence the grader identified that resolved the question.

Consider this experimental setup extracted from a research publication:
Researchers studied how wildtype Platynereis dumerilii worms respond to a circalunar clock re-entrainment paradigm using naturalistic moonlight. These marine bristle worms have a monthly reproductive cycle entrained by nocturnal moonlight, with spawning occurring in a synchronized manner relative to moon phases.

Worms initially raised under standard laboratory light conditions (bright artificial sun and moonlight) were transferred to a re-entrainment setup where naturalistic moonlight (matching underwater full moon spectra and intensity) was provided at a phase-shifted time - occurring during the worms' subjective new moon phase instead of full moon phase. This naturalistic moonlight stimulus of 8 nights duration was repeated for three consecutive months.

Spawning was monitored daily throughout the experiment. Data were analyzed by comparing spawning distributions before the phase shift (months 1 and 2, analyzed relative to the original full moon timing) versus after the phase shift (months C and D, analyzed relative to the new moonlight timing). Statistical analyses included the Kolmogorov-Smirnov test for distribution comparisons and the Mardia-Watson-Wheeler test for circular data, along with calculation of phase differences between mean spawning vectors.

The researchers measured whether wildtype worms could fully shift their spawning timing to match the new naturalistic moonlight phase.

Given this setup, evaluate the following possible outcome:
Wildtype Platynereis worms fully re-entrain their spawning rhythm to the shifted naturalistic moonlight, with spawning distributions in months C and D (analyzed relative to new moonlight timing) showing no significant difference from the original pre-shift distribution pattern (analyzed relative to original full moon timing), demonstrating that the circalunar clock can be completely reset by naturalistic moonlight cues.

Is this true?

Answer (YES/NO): YES